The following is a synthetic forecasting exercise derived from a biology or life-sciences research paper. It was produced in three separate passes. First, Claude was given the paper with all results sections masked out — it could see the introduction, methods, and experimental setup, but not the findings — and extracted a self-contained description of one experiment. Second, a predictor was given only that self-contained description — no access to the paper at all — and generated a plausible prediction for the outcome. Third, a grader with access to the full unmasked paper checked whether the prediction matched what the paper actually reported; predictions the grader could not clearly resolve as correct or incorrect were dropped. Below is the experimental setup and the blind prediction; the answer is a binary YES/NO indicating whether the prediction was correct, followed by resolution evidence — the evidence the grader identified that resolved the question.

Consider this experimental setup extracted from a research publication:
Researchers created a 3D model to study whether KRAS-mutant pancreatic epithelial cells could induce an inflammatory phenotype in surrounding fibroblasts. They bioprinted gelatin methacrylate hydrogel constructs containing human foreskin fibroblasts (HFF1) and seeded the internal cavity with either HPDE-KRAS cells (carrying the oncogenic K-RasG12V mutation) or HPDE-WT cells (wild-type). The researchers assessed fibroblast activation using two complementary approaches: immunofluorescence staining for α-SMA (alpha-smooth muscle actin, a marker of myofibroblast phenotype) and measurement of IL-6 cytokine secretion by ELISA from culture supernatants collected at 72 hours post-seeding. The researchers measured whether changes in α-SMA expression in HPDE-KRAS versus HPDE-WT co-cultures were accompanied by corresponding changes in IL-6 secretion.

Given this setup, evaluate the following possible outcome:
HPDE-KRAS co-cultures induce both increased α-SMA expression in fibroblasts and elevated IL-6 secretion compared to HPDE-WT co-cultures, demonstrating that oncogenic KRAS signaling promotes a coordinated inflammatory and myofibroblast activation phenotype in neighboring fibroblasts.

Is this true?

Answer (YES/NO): YES